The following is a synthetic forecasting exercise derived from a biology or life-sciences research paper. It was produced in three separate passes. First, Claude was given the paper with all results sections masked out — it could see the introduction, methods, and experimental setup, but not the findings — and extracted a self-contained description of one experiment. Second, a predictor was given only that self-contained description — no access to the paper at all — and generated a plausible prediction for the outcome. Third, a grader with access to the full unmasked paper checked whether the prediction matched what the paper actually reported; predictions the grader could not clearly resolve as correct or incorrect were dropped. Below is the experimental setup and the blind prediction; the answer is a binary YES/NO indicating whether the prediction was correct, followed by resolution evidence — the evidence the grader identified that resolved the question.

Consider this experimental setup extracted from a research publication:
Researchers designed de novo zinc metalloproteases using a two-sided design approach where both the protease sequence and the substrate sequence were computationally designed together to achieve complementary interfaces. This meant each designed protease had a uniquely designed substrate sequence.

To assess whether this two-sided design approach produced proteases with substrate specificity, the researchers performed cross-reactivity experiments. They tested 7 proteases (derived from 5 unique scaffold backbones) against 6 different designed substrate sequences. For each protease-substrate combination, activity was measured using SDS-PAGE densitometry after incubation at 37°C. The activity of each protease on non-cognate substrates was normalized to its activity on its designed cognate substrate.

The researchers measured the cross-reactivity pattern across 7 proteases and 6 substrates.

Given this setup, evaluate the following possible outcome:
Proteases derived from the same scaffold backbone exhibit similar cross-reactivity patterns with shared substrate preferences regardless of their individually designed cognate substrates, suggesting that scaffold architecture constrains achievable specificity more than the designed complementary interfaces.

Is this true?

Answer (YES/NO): NO